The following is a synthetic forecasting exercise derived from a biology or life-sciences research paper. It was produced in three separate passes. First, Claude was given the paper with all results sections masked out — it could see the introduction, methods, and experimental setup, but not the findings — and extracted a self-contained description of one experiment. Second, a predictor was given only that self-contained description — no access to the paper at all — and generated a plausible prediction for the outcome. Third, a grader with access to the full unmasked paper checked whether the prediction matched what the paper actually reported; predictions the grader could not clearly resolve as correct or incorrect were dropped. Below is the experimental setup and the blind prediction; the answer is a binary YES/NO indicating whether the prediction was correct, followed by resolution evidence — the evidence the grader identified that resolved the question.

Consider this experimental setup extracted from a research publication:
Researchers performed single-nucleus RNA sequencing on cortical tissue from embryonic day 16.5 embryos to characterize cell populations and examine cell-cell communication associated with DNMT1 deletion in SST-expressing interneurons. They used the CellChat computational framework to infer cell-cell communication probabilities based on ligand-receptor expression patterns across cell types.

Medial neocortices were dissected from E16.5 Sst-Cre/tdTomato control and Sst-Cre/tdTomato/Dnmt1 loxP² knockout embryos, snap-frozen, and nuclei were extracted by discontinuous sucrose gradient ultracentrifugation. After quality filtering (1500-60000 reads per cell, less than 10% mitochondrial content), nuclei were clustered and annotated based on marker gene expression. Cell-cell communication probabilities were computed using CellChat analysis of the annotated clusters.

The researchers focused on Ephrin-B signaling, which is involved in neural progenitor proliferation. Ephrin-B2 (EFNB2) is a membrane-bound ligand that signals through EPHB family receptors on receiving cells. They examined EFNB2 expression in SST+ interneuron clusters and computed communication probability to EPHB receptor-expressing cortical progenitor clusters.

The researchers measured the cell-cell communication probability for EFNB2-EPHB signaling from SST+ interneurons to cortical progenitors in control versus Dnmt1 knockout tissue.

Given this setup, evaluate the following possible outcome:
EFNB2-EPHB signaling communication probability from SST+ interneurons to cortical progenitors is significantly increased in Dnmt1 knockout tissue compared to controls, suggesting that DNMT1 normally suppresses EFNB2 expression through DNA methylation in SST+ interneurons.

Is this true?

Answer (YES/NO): YES